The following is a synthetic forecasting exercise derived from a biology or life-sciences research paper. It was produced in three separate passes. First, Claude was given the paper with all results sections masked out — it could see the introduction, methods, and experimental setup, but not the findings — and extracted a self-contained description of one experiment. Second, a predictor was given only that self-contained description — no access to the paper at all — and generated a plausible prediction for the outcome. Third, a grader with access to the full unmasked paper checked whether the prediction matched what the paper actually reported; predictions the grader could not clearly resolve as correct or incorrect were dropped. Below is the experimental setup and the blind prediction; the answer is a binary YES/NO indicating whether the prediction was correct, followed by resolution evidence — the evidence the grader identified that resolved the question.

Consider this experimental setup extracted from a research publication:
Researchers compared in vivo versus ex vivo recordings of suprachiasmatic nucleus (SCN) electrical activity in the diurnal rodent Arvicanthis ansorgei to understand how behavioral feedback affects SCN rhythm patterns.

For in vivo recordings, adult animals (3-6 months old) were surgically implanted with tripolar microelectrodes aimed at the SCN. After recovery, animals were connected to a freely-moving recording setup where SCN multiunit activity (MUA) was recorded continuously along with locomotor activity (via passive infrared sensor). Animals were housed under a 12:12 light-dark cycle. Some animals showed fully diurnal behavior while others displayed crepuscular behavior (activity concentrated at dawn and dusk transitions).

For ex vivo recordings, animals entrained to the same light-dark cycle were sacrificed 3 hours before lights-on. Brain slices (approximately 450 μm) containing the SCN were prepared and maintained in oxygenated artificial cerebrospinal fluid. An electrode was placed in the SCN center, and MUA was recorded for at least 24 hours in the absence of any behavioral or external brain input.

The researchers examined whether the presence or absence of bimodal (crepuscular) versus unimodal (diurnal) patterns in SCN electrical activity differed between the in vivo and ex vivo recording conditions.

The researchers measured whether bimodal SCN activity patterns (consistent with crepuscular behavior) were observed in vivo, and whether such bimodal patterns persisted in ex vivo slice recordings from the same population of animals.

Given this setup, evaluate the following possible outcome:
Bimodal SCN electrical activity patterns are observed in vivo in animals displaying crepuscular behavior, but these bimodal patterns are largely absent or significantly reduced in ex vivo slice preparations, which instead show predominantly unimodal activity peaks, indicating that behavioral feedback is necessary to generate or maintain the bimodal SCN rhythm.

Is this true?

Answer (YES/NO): YES